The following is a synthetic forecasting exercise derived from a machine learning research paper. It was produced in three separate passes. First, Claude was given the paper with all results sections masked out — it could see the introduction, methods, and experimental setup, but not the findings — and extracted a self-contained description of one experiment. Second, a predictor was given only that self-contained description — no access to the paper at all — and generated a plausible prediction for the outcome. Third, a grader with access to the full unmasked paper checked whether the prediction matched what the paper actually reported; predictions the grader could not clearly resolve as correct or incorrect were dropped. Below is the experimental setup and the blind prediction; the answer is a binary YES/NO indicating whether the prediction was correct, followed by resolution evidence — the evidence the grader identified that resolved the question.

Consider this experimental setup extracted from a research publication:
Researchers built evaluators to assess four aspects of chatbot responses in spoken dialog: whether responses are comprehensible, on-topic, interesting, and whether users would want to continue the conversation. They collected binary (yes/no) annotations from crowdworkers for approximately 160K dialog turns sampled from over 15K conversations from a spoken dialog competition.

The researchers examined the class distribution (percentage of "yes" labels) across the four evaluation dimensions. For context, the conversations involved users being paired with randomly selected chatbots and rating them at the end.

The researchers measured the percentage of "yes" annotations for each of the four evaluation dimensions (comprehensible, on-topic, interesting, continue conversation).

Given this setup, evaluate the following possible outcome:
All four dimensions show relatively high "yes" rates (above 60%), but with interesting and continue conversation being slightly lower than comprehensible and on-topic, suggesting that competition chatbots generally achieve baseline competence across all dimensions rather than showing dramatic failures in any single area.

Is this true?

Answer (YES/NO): NO